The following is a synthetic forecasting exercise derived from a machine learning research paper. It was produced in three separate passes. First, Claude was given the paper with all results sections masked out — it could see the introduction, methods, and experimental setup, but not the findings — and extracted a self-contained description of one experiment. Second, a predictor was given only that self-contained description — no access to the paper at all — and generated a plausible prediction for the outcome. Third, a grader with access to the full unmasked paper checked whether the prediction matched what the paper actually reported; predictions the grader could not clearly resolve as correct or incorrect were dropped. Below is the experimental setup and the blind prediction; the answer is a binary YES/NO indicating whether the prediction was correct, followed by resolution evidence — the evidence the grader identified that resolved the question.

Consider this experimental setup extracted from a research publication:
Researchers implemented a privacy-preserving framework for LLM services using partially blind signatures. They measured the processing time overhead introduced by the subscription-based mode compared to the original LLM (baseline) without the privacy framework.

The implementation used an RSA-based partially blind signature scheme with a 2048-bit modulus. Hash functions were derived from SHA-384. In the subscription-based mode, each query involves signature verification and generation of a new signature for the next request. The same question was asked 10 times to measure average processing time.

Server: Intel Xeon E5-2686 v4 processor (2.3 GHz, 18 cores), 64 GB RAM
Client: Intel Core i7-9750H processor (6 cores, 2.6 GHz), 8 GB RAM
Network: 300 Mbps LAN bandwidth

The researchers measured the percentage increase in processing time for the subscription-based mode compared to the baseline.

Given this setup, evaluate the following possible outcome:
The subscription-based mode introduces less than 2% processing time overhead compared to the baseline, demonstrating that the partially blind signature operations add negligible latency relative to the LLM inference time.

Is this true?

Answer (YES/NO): NO